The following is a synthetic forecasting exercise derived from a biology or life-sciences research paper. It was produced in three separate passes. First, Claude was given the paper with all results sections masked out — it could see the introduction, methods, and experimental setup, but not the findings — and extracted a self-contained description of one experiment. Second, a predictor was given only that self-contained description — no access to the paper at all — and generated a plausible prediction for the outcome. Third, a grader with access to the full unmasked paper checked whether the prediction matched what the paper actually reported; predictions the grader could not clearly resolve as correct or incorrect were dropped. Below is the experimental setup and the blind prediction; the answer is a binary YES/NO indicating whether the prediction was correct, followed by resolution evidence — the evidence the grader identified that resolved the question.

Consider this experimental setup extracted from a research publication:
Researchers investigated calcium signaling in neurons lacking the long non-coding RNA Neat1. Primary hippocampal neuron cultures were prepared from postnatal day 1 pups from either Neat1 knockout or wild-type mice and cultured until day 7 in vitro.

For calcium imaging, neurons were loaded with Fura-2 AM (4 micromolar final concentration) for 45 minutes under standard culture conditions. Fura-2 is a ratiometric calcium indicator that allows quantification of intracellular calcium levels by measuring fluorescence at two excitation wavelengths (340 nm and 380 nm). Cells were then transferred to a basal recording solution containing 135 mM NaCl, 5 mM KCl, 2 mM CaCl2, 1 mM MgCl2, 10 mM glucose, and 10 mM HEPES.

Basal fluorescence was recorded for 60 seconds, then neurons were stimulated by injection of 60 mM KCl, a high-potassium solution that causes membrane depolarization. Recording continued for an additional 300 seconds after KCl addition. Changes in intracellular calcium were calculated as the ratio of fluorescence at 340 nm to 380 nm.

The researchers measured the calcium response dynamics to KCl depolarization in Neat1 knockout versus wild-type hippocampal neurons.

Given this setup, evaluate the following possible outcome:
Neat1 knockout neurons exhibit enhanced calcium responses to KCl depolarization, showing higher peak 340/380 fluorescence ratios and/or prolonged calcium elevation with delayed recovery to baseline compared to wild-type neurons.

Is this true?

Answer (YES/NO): NO